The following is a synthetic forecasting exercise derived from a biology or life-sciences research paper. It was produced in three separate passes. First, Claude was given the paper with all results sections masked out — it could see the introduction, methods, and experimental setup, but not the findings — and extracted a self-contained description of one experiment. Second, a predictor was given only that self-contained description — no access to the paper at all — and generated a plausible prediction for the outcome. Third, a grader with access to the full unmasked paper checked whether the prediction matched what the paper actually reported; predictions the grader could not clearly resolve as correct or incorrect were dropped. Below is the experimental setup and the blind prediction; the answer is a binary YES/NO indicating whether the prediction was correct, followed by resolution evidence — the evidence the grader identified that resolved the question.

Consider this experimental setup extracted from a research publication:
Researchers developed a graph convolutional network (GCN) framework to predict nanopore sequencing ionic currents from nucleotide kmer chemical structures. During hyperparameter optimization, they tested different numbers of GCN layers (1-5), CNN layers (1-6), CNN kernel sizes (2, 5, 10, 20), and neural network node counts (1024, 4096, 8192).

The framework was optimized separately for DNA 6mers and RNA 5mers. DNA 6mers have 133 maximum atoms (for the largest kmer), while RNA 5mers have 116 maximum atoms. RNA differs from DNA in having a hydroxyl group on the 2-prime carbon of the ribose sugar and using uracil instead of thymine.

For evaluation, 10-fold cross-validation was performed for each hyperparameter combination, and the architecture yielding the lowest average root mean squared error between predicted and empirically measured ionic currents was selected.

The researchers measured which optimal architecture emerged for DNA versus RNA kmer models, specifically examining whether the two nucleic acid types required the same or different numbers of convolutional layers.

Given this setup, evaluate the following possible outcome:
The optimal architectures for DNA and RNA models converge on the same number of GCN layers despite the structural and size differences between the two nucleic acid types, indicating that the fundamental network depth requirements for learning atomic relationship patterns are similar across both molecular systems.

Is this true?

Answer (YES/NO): YES